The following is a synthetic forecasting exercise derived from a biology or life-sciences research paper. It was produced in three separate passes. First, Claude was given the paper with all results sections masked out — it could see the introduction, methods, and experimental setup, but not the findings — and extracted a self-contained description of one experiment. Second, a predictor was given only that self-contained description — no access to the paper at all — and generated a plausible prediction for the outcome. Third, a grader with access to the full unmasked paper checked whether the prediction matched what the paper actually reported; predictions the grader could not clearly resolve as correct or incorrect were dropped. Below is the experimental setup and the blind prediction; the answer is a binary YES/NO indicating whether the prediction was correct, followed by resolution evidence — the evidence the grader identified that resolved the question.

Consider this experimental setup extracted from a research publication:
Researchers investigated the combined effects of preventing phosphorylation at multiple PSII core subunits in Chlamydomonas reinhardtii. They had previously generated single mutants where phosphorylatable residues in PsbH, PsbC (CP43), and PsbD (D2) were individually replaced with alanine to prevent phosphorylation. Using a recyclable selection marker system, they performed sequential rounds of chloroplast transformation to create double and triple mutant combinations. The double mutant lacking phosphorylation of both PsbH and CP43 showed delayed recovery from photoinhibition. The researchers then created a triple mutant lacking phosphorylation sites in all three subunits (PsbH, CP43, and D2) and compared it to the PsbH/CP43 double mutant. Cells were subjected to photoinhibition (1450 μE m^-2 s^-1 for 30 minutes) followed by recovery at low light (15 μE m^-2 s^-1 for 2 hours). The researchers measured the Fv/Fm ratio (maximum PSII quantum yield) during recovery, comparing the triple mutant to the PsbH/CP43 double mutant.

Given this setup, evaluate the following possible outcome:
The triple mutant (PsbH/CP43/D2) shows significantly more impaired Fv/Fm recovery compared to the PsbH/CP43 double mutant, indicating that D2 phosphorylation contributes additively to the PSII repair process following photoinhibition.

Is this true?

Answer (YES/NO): NO